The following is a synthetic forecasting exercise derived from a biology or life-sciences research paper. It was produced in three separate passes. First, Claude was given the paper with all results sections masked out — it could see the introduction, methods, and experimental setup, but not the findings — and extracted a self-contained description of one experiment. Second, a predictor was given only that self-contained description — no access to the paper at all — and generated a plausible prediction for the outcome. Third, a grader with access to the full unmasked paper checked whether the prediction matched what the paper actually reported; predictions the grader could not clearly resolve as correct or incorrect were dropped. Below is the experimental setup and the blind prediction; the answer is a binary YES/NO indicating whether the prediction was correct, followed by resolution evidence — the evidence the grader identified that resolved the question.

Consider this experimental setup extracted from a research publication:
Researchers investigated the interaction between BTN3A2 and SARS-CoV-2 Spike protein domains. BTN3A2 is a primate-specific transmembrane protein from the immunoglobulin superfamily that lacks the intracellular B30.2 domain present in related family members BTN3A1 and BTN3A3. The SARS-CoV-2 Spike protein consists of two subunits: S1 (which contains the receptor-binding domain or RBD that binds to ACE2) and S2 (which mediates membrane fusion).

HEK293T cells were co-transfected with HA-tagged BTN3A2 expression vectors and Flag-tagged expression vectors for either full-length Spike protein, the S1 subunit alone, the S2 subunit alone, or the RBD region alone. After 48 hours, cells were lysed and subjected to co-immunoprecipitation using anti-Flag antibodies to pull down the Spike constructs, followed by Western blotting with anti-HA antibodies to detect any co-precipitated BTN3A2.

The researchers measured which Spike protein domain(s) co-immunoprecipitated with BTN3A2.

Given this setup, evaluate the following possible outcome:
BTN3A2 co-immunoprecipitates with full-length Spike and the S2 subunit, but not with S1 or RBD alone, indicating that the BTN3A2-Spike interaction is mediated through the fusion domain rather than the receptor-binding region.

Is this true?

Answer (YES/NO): NO